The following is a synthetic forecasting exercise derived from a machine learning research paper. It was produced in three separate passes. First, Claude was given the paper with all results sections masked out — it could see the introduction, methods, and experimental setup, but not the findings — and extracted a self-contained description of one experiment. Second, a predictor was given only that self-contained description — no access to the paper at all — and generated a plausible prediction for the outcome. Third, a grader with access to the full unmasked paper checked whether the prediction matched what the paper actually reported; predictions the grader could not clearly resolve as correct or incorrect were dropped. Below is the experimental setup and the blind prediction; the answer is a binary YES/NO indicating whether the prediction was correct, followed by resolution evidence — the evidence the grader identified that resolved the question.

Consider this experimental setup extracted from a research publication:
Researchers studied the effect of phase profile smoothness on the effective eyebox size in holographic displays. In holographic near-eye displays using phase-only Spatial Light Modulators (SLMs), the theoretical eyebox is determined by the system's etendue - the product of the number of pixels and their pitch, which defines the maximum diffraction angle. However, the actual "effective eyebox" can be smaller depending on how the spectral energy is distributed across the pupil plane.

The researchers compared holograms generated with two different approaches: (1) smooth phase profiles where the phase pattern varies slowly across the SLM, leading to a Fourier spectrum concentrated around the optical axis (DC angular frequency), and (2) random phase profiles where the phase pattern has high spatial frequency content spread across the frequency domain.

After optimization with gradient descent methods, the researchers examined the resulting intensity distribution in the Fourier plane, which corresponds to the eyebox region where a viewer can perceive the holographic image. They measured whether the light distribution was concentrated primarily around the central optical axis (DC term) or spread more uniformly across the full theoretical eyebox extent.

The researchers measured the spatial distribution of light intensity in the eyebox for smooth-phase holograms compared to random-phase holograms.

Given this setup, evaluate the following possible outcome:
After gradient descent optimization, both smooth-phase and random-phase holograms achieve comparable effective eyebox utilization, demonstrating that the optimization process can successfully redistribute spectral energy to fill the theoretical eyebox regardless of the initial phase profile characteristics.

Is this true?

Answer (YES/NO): NO